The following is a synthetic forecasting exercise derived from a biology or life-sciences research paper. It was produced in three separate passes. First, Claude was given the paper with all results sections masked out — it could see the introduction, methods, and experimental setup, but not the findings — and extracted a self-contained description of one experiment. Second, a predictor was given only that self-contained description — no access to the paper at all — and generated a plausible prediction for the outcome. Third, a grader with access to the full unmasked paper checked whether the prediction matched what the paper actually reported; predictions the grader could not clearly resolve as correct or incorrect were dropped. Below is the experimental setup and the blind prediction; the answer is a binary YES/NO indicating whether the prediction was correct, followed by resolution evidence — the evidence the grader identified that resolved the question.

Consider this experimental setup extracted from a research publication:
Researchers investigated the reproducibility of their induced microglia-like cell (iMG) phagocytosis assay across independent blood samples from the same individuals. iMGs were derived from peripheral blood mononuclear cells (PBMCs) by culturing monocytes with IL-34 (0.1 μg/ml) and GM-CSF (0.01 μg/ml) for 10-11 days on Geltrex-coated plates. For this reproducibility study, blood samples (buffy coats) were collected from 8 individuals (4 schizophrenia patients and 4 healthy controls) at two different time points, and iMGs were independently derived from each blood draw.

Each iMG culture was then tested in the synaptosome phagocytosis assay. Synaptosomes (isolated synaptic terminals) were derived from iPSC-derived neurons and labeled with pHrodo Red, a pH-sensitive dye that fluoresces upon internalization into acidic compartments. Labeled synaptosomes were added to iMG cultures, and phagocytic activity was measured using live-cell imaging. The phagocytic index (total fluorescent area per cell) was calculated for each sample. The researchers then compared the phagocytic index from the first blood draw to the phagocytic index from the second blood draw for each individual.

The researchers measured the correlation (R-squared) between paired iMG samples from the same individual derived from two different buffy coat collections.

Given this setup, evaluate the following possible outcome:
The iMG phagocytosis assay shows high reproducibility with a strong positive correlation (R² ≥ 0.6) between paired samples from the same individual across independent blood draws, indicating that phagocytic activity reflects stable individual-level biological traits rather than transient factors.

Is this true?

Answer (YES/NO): YES